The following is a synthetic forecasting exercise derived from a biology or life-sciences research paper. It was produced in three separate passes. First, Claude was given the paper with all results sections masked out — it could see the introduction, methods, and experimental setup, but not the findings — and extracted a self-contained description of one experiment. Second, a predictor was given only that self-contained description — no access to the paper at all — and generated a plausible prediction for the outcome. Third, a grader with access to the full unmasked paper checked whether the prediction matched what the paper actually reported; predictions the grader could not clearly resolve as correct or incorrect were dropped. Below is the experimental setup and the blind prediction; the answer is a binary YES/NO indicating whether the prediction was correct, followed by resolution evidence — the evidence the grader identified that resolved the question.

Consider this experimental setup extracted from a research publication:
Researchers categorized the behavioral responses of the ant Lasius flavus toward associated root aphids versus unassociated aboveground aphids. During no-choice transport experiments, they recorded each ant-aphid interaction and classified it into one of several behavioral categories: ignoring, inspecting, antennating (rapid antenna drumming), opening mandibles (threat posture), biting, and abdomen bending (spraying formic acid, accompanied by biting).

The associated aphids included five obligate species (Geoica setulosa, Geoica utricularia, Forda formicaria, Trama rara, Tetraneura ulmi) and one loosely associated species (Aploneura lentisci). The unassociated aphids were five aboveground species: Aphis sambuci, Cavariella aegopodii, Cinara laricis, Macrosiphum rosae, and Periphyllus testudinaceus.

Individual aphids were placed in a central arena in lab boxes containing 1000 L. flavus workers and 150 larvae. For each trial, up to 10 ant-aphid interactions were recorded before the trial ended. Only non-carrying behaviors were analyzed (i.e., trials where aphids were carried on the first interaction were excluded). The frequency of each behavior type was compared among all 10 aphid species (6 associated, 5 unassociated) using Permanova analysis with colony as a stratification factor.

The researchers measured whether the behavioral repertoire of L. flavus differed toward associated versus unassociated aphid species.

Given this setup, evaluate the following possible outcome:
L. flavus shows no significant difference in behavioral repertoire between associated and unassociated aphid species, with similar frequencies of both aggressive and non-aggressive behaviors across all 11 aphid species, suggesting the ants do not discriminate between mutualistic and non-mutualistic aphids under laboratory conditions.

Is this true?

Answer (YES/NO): NO